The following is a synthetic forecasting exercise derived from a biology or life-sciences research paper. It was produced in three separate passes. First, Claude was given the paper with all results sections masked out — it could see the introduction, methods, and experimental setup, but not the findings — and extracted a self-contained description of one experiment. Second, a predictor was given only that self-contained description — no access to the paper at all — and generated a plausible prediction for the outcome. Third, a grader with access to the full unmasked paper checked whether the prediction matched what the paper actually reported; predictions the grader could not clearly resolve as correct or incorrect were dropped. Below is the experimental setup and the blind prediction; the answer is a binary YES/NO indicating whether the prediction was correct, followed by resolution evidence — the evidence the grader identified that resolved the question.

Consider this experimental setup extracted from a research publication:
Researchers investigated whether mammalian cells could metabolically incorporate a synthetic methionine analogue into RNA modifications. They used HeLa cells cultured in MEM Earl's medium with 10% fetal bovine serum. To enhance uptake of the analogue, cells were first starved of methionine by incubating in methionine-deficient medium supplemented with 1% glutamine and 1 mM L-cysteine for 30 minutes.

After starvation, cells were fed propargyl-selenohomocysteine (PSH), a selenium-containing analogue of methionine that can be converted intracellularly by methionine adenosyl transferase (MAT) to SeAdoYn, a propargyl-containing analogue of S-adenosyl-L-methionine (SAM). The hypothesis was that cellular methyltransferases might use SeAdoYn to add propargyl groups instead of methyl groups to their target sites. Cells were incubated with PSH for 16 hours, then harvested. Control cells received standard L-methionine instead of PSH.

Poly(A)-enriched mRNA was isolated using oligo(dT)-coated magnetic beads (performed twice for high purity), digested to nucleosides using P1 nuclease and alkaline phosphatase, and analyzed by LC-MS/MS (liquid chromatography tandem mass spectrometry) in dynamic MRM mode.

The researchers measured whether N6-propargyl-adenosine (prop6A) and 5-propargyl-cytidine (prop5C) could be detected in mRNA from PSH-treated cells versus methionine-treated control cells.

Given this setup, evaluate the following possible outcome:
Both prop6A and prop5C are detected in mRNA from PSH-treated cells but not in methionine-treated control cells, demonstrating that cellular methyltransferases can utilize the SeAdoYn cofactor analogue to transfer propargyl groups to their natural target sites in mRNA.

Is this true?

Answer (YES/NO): YES